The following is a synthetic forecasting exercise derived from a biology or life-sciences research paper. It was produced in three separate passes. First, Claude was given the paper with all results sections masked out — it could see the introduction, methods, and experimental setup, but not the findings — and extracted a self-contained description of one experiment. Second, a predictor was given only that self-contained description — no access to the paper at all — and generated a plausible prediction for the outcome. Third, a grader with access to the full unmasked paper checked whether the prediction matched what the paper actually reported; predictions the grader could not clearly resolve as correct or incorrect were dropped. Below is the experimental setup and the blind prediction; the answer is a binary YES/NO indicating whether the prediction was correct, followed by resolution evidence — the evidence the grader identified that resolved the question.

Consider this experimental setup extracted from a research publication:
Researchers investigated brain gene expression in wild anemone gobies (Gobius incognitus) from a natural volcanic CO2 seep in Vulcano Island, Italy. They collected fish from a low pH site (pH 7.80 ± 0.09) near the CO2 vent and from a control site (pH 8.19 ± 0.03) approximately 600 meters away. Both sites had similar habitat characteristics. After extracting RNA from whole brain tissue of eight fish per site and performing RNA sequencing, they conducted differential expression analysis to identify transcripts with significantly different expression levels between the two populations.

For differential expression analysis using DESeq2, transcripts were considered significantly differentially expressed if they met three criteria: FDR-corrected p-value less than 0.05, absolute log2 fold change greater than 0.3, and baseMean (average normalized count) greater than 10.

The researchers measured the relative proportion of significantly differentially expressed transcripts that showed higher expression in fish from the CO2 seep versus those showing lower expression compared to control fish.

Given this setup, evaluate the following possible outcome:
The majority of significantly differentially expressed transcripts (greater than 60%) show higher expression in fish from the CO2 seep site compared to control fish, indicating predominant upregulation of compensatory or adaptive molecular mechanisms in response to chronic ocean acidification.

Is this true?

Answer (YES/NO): YES